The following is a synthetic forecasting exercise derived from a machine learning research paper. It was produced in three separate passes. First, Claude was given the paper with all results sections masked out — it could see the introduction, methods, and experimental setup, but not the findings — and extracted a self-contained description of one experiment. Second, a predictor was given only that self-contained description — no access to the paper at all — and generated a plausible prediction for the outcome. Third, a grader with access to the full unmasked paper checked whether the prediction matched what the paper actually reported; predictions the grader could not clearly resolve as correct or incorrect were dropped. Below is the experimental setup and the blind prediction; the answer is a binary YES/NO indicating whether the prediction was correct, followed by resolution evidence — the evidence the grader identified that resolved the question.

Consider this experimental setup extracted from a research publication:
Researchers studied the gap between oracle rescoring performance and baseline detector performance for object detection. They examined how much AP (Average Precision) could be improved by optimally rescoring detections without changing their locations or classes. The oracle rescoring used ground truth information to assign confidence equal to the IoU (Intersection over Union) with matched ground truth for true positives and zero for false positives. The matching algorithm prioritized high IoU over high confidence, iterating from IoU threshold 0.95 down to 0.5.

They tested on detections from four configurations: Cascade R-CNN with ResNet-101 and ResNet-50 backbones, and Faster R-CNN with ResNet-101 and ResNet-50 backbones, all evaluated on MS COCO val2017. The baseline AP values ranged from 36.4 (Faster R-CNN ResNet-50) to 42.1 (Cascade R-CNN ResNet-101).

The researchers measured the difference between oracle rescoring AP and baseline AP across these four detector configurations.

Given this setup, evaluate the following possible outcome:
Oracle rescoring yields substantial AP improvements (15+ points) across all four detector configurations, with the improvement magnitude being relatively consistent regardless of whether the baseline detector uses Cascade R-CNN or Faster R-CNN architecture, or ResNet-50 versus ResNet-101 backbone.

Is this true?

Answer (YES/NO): NO